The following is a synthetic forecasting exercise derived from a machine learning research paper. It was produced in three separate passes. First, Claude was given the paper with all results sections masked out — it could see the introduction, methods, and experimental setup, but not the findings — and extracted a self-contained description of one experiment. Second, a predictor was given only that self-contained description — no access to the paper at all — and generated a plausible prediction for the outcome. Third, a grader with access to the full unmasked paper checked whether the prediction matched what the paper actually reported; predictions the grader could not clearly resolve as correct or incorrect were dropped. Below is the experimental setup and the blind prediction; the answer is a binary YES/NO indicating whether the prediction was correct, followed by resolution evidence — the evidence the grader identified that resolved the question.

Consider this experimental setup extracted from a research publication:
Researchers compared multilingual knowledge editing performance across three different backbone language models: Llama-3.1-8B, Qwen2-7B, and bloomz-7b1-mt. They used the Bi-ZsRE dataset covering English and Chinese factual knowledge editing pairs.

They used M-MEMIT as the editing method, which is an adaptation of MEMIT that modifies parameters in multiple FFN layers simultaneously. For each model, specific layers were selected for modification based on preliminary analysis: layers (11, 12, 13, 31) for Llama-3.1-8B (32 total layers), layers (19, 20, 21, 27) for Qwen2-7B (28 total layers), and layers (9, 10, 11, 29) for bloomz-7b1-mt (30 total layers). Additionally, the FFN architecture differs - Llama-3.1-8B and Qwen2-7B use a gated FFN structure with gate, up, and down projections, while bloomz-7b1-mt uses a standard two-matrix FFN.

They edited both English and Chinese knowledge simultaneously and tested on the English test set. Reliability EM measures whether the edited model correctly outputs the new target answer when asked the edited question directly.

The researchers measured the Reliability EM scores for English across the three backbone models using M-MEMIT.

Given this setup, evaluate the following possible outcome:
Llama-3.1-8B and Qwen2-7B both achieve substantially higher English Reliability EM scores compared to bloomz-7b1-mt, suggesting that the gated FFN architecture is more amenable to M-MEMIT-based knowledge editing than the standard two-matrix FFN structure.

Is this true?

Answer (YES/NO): NO